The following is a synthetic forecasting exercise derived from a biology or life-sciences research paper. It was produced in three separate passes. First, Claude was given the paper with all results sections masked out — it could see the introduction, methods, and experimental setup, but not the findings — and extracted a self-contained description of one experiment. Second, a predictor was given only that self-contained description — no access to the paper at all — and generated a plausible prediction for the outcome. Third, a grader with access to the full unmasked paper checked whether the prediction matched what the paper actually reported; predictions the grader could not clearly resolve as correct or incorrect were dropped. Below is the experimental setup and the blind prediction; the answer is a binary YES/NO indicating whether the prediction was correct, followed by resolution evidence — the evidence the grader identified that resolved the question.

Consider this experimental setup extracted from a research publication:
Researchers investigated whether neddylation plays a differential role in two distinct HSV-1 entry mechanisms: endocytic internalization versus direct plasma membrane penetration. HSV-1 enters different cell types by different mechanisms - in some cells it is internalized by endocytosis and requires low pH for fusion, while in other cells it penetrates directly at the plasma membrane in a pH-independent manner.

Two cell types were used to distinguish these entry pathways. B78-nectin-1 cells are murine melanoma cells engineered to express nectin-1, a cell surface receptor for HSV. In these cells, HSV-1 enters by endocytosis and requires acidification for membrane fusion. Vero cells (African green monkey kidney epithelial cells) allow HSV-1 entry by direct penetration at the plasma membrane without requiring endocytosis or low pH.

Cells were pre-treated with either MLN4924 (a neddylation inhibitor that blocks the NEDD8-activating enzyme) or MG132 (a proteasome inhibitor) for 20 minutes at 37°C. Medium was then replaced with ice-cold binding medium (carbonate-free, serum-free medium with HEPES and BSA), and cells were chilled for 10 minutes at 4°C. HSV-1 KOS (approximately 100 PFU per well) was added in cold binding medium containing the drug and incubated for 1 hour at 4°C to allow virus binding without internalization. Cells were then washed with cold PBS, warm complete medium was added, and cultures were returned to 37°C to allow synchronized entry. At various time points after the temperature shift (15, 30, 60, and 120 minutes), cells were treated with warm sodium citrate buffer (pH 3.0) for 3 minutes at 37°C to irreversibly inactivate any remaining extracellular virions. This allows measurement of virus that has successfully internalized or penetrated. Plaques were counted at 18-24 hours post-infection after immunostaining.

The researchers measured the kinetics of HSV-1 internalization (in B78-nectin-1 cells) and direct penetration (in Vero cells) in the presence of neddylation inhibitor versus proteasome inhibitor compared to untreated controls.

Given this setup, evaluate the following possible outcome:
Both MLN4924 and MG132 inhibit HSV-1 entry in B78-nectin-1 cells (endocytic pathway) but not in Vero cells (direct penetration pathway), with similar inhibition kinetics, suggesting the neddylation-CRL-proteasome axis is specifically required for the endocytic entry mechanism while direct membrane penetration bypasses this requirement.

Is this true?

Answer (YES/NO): NO